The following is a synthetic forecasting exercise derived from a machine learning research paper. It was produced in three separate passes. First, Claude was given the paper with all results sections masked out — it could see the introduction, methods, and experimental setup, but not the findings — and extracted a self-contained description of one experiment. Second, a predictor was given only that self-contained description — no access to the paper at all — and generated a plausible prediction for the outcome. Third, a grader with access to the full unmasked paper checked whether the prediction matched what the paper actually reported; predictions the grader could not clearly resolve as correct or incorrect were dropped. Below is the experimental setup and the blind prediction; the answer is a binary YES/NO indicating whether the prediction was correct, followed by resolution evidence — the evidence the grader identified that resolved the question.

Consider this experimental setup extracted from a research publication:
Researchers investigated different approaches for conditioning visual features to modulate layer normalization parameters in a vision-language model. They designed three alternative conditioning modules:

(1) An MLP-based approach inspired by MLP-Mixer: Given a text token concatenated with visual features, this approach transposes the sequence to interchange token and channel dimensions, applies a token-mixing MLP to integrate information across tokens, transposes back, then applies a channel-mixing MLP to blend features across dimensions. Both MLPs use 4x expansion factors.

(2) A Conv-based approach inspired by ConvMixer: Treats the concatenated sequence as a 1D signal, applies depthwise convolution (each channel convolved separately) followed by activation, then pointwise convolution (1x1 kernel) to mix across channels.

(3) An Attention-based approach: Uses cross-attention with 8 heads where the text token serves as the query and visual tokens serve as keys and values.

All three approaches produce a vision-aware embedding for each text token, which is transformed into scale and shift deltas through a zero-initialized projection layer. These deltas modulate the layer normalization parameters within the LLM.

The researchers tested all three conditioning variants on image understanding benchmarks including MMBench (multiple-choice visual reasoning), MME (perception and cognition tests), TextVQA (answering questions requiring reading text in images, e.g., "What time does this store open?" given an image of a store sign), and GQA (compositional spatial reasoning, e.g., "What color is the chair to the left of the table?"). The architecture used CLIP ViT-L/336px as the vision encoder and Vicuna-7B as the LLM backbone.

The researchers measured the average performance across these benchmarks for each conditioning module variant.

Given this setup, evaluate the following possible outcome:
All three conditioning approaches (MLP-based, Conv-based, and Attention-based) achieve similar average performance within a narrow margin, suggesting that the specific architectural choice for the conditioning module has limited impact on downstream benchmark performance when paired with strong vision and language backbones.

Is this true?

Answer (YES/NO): YES